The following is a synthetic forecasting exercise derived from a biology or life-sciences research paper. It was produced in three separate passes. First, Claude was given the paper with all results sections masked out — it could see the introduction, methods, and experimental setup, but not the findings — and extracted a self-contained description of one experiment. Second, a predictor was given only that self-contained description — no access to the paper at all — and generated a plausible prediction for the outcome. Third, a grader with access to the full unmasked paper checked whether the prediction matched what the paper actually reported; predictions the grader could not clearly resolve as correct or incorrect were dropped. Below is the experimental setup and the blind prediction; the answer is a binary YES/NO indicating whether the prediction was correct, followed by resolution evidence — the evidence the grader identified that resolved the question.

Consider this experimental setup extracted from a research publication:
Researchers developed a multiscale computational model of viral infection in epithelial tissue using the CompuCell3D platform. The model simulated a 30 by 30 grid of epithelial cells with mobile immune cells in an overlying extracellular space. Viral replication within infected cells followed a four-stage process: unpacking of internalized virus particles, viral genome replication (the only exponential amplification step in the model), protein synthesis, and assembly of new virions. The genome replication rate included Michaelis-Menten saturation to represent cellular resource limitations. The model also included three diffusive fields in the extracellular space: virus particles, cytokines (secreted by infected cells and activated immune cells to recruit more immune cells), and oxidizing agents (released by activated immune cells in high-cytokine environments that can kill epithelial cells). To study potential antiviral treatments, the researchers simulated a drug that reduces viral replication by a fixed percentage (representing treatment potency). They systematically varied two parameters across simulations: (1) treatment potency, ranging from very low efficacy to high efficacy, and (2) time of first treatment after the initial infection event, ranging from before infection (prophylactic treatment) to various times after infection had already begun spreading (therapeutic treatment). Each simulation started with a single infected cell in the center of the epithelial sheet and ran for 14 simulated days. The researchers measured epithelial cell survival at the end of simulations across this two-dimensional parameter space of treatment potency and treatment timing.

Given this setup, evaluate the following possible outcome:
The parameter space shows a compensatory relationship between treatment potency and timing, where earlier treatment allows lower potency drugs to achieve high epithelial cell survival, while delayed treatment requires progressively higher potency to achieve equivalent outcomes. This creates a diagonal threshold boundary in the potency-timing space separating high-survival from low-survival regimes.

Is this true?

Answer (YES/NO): NO